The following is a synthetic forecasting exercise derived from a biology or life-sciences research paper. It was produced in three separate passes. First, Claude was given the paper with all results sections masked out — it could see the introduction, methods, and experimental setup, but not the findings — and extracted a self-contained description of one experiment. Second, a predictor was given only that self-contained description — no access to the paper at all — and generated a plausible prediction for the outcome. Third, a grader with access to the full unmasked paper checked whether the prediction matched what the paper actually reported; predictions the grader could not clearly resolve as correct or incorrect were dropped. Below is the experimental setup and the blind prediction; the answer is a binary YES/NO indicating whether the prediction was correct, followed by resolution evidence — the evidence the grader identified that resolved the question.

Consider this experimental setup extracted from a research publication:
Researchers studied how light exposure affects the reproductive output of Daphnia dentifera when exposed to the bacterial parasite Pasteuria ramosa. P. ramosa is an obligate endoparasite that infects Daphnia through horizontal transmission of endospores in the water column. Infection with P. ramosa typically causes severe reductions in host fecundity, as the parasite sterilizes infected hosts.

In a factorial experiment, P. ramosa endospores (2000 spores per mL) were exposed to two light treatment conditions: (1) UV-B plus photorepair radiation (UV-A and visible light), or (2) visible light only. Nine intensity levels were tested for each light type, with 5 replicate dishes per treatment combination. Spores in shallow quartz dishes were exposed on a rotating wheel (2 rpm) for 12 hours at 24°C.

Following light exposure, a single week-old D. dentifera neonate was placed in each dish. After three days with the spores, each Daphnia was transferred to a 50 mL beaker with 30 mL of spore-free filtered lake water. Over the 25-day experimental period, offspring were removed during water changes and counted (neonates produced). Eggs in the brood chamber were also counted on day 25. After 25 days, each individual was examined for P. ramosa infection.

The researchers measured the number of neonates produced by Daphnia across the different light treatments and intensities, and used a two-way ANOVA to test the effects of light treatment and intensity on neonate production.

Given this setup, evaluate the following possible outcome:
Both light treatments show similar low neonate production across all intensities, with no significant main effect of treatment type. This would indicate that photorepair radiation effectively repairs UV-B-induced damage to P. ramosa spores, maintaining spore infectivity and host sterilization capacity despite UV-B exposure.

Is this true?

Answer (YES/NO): NO